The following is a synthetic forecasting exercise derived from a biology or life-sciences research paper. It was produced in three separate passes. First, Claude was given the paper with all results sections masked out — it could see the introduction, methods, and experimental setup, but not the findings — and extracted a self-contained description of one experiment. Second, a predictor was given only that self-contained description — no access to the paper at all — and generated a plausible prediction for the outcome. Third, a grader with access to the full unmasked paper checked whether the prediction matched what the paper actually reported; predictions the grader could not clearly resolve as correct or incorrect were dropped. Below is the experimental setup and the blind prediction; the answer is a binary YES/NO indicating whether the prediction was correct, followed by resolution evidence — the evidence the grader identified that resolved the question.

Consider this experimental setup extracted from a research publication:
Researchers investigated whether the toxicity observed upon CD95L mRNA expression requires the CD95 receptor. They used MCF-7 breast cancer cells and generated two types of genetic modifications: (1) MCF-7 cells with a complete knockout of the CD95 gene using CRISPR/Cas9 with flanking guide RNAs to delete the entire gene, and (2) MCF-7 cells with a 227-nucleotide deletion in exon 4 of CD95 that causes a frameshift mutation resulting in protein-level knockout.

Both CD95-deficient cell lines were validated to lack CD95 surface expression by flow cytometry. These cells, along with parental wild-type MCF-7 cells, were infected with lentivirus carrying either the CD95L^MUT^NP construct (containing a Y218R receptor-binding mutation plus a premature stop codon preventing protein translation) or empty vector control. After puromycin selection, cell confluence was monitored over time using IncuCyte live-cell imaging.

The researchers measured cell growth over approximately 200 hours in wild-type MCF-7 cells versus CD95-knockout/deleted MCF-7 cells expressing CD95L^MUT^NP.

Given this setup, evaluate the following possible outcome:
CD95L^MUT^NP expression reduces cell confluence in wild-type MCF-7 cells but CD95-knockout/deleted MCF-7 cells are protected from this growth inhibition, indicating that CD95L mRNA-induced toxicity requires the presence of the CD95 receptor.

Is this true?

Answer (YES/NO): NO